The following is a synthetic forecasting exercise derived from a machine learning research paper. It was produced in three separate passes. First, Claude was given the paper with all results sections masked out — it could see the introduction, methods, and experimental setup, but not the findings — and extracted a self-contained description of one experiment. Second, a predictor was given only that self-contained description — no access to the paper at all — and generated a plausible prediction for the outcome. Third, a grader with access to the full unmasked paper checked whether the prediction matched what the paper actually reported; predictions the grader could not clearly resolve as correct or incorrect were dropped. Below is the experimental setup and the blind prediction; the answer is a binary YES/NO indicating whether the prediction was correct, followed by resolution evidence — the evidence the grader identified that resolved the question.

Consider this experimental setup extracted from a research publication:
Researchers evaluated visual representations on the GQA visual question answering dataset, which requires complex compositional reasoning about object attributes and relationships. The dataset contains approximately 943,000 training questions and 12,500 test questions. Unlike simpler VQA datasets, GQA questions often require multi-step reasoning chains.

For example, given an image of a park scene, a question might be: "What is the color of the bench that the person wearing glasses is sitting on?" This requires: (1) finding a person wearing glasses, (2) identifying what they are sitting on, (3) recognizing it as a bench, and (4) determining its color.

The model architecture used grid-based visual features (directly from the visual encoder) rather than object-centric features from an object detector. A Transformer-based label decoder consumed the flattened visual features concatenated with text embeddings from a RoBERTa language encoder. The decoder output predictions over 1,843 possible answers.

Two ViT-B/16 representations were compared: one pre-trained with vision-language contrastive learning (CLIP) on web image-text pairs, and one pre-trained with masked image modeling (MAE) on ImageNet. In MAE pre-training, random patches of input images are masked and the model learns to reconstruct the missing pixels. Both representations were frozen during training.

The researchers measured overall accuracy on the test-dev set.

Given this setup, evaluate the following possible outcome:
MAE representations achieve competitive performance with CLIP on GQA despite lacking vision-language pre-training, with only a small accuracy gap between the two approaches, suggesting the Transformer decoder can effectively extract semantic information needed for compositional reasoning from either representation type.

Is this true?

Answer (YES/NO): YES